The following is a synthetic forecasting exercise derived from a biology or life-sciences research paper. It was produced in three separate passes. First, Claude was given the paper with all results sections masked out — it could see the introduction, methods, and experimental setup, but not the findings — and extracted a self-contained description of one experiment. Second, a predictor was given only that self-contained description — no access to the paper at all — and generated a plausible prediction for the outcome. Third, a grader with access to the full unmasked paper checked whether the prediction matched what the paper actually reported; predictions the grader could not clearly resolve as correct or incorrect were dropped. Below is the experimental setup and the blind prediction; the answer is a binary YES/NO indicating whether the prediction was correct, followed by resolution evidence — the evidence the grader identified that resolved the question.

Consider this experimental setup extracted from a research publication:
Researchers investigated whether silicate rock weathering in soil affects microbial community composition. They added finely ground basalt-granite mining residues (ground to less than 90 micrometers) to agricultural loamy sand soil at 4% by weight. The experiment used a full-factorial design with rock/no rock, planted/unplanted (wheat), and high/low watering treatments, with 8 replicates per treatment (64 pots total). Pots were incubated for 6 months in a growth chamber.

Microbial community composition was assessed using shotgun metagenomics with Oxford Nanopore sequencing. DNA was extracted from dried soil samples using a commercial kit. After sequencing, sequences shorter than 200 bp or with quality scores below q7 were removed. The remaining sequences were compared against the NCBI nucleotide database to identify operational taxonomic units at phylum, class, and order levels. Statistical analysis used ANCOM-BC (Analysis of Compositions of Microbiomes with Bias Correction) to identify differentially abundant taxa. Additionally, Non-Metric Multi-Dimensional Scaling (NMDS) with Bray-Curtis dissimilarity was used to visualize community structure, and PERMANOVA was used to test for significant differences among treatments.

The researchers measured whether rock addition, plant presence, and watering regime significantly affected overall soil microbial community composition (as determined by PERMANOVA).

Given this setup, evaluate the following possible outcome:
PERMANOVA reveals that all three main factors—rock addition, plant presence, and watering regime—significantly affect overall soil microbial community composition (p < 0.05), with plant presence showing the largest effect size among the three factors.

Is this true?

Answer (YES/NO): NO